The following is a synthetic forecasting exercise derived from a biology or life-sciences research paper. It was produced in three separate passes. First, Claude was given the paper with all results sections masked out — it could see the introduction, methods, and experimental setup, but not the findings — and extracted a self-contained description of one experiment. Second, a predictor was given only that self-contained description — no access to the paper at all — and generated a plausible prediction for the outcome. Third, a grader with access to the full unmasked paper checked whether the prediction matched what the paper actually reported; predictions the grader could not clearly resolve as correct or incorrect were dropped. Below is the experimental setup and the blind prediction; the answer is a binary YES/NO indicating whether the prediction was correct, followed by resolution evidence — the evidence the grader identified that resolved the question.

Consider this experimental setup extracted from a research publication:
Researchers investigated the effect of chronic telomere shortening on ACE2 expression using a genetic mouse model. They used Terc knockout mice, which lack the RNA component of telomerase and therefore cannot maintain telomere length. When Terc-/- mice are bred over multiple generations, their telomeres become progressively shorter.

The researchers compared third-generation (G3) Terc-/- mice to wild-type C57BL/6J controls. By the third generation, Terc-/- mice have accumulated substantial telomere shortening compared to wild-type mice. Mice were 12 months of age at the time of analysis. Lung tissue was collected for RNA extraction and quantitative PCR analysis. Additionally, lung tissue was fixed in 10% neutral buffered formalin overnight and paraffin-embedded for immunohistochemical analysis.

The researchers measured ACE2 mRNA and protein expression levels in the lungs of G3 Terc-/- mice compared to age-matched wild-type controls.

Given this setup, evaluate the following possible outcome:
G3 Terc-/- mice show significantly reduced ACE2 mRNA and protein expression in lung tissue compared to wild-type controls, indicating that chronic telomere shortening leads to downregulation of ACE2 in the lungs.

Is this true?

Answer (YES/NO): NO